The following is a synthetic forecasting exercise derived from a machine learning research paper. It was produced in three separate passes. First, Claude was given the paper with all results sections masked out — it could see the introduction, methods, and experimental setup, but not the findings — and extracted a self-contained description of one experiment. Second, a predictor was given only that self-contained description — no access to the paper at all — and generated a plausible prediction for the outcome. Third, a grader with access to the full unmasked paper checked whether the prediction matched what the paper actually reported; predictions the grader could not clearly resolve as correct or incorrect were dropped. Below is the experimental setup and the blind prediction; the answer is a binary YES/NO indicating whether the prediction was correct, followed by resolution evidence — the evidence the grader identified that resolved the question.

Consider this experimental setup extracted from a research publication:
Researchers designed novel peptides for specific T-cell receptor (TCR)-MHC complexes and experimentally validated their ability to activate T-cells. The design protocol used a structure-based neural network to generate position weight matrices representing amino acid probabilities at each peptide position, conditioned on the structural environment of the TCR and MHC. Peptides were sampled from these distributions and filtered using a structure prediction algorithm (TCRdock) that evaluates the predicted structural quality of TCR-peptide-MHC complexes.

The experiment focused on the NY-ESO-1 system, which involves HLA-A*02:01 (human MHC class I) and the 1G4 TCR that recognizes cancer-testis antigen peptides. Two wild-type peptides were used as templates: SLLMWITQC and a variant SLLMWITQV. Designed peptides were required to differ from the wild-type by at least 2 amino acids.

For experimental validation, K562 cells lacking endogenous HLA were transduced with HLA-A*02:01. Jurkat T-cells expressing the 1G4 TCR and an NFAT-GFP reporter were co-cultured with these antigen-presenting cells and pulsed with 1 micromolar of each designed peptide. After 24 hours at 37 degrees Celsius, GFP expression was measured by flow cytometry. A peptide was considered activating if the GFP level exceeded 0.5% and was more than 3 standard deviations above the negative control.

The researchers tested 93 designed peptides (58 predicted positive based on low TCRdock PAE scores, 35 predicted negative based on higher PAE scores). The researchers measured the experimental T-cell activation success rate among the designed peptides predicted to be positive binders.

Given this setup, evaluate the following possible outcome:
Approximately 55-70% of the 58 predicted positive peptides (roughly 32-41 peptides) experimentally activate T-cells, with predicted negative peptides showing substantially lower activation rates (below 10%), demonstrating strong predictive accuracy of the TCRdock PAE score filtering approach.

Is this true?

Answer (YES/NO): NO